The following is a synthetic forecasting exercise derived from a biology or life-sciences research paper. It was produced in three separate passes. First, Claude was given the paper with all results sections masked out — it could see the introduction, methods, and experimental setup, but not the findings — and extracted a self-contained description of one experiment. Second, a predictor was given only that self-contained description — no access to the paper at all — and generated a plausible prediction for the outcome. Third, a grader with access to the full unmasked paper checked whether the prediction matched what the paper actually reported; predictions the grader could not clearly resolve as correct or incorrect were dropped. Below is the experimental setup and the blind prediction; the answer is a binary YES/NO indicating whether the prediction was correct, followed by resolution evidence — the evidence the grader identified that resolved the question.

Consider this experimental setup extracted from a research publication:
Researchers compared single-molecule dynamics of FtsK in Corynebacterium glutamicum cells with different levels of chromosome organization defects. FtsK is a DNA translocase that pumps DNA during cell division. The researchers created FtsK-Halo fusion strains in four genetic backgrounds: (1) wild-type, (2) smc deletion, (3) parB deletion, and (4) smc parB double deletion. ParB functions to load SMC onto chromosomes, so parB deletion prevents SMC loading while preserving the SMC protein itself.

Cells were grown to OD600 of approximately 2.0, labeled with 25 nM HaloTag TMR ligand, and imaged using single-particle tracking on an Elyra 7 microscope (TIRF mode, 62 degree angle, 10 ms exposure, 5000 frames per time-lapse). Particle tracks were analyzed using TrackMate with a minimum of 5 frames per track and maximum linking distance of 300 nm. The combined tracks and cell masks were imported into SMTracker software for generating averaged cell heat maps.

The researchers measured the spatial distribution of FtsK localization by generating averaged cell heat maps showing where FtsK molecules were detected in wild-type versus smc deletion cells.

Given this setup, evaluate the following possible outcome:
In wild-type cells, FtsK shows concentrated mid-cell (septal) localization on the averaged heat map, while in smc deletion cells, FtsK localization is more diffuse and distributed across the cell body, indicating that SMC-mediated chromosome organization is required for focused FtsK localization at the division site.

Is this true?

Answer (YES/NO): NO